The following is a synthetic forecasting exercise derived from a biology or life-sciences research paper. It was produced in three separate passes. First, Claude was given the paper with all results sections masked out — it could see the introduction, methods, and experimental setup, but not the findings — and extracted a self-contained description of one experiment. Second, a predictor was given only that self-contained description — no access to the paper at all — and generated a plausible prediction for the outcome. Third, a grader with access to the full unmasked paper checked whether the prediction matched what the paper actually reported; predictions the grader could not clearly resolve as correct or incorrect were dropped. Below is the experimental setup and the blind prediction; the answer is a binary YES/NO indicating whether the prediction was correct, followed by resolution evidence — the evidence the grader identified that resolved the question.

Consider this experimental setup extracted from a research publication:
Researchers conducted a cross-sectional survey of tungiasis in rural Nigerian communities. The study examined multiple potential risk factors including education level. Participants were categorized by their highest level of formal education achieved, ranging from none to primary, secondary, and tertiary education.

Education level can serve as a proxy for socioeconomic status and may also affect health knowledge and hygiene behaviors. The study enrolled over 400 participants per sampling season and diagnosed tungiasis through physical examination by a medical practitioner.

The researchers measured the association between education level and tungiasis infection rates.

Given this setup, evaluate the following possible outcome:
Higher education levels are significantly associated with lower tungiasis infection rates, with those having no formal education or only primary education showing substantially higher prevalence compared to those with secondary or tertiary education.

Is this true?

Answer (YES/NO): NO